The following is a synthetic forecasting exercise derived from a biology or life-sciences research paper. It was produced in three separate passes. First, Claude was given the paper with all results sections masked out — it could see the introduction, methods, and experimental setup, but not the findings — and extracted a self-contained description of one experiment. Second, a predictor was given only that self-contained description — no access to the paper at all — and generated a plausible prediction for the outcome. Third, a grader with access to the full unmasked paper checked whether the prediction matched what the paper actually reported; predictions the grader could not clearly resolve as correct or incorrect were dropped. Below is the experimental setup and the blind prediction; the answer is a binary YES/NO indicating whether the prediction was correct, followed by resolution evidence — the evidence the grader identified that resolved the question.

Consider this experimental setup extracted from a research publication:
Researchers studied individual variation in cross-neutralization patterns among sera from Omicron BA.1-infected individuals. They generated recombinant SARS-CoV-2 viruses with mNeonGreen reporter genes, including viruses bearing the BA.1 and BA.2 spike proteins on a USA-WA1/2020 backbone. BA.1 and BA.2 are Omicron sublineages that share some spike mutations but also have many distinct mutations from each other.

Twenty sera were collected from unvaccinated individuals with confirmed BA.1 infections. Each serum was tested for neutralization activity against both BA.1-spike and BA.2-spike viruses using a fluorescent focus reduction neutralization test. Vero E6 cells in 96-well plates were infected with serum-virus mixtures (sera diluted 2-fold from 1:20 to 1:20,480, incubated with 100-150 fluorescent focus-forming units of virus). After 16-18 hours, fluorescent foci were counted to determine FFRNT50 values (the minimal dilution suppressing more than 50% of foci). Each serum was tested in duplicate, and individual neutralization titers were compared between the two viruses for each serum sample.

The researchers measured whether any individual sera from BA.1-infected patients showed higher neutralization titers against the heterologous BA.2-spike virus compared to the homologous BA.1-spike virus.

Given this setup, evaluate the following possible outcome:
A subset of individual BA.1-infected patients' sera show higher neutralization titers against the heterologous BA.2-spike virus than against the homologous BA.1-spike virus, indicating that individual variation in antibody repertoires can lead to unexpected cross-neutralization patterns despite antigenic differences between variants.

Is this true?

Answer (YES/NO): YES